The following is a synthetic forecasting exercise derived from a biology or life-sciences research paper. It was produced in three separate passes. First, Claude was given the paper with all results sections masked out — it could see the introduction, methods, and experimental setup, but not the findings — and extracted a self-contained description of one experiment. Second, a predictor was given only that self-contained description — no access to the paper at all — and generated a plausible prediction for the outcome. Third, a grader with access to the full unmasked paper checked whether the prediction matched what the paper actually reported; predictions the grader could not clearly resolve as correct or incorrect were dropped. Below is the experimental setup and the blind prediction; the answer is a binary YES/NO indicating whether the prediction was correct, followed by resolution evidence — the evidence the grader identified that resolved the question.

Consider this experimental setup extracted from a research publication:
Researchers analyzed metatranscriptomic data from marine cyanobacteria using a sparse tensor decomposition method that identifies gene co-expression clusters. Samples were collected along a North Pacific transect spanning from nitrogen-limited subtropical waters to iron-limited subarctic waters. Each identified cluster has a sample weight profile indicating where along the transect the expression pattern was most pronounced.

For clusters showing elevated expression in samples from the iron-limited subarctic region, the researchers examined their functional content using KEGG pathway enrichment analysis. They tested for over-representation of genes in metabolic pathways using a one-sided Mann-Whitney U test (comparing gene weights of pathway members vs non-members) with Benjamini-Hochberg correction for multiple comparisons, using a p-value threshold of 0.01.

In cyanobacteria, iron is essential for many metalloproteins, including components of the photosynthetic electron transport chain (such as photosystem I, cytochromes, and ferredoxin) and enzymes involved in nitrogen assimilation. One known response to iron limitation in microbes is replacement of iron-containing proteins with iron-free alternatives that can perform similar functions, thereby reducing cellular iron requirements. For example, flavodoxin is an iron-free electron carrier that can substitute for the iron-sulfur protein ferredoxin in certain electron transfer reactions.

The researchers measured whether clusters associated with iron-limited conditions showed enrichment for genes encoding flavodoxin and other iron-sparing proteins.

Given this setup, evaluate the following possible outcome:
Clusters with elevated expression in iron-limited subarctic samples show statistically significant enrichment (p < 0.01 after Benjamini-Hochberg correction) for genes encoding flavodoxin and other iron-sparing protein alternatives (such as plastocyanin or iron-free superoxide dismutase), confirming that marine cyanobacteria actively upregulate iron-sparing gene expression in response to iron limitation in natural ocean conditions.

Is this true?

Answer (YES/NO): NO